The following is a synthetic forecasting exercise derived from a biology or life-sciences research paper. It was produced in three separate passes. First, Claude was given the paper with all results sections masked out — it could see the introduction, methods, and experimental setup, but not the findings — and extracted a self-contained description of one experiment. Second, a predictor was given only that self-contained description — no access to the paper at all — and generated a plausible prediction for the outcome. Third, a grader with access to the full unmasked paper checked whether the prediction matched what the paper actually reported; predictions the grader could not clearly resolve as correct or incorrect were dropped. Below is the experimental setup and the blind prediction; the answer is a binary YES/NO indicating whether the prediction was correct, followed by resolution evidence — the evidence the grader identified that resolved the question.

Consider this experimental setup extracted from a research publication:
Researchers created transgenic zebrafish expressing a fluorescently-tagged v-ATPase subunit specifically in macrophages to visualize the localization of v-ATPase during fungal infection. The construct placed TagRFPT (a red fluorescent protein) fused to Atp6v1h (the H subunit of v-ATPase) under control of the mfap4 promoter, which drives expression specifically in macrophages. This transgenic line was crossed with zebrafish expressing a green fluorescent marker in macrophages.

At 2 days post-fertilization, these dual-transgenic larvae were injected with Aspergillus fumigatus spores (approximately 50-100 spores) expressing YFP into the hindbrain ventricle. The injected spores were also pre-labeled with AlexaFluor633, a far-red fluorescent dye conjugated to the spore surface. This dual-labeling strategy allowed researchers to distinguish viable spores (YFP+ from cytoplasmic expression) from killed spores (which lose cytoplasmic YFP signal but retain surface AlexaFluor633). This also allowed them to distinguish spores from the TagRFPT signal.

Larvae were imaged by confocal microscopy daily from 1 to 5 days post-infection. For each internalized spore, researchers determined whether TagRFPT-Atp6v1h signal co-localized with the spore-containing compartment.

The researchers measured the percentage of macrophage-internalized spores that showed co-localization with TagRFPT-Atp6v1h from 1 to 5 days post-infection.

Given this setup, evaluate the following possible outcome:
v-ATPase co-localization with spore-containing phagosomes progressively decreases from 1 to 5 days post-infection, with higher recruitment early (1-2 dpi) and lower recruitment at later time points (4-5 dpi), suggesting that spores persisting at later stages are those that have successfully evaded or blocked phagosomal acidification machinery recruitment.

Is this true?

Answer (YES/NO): NO